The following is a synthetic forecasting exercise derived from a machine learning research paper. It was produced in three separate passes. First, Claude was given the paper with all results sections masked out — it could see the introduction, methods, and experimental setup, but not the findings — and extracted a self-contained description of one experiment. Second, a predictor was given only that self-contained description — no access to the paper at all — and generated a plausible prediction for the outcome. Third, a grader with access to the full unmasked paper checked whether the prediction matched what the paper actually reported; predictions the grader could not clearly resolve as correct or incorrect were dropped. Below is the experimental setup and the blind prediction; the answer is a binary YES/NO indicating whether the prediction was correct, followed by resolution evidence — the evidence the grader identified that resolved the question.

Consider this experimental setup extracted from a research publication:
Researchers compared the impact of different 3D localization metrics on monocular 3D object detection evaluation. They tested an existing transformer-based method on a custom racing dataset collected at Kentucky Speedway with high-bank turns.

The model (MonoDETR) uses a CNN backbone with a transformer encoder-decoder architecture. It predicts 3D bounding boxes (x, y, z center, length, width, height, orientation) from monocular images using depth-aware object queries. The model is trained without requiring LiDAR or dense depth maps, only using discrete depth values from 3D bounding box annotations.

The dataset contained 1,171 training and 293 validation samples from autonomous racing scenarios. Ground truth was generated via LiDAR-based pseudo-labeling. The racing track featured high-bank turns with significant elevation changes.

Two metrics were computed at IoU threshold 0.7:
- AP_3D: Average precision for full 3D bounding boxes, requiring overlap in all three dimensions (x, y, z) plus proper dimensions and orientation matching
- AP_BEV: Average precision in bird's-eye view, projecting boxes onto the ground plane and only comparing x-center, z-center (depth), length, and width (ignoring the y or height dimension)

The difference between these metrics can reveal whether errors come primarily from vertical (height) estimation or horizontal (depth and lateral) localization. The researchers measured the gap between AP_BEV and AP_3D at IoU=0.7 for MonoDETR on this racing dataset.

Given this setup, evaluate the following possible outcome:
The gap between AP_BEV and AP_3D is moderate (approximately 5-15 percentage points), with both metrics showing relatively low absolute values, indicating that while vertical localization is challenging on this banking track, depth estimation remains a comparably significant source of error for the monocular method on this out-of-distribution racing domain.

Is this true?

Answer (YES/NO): YES